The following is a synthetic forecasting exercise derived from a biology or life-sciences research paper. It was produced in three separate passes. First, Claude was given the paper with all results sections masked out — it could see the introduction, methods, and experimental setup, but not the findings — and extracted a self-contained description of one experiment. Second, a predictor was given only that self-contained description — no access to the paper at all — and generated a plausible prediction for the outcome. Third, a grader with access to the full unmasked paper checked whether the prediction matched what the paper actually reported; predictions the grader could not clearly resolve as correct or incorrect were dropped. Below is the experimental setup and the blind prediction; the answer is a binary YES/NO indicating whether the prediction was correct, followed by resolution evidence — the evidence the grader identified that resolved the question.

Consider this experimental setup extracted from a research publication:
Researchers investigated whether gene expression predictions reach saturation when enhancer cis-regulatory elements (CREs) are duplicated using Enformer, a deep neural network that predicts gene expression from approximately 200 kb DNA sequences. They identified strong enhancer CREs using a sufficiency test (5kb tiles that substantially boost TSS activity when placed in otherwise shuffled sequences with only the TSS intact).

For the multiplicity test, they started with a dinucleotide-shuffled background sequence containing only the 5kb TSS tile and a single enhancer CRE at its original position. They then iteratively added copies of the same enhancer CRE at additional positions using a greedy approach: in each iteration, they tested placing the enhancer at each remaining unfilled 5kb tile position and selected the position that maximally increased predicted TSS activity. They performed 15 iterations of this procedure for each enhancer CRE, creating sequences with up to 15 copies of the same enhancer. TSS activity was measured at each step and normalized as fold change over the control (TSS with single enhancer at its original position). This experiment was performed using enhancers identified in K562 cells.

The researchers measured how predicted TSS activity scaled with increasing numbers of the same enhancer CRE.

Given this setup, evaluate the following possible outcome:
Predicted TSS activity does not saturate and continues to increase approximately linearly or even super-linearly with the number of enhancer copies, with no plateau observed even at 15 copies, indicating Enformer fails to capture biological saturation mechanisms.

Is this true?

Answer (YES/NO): NO